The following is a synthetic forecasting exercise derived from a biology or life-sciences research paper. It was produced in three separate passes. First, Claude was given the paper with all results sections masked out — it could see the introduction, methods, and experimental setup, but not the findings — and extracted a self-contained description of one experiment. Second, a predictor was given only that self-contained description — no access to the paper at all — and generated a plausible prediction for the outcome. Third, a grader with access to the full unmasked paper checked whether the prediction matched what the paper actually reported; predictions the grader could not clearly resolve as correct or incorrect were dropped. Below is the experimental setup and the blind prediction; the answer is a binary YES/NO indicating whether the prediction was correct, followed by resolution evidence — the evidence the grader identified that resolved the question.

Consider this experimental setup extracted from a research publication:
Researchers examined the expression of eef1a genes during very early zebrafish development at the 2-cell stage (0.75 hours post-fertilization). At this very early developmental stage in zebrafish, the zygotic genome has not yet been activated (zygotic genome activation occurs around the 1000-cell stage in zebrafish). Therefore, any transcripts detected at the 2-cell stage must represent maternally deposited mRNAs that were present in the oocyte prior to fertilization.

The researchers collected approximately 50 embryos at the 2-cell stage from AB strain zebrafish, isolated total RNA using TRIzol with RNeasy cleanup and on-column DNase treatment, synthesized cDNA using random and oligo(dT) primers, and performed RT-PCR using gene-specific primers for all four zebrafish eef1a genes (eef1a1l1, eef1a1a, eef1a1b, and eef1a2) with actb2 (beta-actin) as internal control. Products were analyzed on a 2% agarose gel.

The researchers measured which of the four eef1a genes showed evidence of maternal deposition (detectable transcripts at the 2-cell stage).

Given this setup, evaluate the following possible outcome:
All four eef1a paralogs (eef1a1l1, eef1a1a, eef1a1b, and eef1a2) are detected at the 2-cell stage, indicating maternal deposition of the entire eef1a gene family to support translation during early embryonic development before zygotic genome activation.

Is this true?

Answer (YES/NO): NO